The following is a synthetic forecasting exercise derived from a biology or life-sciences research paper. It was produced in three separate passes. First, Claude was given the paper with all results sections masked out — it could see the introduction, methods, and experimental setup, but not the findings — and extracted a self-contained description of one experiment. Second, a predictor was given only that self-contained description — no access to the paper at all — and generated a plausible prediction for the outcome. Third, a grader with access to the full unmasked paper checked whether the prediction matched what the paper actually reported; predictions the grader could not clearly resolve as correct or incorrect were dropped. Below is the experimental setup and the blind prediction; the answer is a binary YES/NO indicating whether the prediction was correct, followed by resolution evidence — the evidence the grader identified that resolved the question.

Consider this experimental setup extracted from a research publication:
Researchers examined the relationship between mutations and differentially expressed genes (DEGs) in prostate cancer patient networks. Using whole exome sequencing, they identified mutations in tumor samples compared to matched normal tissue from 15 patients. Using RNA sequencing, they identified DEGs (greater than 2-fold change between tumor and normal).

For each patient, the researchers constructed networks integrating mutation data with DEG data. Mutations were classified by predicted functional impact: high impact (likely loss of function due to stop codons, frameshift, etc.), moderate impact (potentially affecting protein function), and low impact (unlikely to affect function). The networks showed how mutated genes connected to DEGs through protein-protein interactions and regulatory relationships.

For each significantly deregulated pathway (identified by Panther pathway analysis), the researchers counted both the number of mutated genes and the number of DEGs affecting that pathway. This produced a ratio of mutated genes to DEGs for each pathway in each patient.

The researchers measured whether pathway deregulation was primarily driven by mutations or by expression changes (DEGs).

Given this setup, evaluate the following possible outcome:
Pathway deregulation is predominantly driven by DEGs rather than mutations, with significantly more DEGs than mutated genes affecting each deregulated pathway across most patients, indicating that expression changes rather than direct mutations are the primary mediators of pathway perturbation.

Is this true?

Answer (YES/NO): YES